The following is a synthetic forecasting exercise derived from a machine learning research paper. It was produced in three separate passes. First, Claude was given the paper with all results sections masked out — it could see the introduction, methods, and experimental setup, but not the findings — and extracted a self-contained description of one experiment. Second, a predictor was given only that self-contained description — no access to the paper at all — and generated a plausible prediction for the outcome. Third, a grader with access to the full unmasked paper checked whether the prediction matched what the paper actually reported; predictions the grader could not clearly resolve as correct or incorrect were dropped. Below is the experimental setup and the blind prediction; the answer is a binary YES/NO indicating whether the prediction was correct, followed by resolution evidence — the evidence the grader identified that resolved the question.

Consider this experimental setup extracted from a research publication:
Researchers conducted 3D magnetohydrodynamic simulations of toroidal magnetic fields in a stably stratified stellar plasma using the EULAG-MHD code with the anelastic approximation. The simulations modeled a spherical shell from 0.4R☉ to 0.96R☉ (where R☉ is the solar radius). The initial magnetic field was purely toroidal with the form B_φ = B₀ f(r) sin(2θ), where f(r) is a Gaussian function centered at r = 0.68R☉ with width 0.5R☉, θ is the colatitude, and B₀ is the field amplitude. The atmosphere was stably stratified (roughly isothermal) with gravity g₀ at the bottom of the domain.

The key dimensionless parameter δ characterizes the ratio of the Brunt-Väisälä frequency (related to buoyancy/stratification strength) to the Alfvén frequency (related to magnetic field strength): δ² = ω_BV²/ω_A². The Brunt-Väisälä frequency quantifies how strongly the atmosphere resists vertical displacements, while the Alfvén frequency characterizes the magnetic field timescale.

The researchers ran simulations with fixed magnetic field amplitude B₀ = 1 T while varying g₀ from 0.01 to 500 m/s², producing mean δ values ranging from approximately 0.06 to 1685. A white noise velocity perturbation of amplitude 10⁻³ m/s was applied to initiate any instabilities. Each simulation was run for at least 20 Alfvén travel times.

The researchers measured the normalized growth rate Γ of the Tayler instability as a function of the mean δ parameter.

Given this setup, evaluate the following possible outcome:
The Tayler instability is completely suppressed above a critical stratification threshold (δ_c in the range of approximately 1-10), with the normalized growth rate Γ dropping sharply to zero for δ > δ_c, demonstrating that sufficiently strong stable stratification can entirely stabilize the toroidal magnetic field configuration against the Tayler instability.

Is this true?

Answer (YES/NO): NO